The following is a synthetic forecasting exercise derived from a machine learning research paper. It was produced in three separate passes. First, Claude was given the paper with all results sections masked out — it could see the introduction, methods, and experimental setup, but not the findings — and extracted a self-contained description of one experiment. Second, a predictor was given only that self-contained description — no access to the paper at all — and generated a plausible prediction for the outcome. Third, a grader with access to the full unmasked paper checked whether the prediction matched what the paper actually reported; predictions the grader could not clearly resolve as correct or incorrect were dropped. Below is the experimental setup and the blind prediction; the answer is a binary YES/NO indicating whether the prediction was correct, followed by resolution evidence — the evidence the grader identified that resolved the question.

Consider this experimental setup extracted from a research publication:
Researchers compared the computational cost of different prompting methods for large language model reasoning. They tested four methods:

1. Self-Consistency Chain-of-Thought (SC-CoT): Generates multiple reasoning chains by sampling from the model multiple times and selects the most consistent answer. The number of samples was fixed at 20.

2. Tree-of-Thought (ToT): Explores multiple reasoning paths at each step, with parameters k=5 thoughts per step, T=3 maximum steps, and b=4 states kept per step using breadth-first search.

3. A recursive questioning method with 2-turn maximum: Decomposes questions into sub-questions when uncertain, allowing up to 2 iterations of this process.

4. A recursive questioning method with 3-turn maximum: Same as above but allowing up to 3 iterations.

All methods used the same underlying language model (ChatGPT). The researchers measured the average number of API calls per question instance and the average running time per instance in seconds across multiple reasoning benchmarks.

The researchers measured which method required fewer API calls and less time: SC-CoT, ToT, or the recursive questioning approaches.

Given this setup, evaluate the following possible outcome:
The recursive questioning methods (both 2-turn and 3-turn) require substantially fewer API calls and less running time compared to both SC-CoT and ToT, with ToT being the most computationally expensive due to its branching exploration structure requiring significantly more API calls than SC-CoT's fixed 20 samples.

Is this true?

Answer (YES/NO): YES